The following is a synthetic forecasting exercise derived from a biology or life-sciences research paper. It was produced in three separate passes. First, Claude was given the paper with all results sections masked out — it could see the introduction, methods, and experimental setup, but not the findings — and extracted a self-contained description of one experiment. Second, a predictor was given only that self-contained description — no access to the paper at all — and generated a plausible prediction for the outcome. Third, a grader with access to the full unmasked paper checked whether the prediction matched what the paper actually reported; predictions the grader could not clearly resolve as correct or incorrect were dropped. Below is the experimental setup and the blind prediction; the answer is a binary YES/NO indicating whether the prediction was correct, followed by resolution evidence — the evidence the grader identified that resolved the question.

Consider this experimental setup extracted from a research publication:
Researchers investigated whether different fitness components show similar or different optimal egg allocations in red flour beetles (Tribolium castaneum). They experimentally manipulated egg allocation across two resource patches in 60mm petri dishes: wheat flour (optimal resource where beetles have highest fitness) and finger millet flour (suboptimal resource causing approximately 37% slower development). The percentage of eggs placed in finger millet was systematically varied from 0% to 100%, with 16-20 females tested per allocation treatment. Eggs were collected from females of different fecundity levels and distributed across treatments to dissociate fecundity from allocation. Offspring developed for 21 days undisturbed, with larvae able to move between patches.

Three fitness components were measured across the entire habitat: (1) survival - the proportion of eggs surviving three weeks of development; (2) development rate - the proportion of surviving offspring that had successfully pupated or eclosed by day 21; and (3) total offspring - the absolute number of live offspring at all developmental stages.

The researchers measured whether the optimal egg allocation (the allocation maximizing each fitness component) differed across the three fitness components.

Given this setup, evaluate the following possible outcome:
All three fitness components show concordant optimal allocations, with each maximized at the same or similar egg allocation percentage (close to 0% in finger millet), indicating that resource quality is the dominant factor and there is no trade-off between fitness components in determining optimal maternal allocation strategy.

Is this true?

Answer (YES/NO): NO